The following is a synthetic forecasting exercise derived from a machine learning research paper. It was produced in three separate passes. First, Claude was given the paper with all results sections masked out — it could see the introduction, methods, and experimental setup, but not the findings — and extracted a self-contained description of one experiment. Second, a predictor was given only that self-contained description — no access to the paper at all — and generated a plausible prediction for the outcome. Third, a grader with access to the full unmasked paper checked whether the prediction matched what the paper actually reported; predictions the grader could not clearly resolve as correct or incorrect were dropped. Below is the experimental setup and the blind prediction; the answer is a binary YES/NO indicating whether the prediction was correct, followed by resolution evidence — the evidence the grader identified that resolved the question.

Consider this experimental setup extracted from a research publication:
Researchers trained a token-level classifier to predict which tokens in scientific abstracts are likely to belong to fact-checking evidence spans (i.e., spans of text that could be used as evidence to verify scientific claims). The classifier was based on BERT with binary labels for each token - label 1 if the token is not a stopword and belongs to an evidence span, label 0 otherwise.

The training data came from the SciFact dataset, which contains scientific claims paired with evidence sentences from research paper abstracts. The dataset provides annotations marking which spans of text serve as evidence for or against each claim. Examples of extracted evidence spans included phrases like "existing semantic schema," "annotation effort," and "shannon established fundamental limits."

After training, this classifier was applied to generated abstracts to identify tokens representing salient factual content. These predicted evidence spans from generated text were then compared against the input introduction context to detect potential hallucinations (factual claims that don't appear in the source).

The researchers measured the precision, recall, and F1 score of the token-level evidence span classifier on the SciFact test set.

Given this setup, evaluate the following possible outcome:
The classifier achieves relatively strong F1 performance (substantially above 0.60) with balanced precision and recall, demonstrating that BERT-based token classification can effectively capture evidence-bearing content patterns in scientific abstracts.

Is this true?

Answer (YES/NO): YES